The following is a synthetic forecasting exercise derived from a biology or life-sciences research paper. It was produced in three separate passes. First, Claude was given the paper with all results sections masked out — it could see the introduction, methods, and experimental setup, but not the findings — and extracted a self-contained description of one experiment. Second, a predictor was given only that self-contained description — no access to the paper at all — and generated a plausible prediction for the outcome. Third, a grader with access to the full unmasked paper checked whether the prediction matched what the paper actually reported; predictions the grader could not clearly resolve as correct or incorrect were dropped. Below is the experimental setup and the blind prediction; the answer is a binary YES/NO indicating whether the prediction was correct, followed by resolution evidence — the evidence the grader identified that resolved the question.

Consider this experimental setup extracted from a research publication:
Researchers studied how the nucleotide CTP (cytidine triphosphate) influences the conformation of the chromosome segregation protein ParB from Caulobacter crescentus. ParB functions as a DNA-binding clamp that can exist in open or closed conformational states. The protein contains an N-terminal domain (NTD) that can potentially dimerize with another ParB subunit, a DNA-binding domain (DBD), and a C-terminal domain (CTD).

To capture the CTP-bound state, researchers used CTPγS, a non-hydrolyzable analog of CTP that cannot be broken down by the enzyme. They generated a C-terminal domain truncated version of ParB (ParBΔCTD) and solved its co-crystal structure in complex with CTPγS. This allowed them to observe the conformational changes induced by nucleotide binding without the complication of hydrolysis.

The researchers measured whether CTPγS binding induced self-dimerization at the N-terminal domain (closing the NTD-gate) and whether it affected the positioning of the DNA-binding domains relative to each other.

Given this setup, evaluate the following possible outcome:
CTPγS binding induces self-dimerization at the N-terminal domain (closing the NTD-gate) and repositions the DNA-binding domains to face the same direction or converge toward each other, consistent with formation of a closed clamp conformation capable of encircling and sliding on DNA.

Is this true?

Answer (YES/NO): YES